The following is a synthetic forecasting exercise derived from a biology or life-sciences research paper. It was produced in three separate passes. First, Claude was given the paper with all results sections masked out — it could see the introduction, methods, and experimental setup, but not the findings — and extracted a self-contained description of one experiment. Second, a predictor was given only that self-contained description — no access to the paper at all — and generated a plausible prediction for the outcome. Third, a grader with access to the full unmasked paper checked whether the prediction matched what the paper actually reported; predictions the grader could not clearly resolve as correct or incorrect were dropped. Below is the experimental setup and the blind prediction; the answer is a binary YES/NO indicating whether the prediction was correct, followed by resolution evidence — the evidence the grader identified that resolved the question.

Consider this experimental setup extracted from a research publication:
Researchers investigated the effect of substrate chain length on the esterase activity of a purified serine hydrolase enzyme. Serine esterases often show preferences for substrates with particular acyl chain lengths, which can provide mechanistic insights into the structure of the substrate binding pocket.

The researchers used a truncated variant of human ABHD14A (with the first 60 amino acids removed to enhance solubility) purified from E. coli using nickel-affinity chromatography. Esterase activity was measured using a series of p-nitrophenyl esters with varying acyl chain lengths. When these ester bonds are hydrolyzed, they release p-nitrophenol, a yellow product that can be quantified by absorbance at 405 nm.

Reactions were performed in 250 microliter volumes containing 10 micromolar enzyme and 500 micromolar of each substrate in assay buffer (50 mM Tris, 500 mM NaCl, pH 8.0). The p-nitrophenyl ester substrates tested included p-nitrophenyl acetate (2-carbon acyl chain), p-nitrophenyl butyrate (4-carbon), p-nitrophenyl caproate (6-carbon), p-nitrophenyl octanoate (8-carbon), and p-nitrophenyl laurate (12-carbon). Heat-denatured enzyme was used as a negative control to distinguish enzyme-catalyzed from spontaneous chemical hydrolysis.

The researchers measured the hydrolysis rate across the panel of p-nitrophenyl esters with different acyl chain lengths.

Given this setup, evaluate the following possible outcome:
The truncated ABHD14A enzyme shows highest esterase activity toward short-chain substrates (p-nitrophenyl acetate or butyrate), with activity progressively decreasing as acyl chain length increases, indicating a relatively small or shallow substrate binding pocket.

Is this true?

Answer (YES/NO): NO